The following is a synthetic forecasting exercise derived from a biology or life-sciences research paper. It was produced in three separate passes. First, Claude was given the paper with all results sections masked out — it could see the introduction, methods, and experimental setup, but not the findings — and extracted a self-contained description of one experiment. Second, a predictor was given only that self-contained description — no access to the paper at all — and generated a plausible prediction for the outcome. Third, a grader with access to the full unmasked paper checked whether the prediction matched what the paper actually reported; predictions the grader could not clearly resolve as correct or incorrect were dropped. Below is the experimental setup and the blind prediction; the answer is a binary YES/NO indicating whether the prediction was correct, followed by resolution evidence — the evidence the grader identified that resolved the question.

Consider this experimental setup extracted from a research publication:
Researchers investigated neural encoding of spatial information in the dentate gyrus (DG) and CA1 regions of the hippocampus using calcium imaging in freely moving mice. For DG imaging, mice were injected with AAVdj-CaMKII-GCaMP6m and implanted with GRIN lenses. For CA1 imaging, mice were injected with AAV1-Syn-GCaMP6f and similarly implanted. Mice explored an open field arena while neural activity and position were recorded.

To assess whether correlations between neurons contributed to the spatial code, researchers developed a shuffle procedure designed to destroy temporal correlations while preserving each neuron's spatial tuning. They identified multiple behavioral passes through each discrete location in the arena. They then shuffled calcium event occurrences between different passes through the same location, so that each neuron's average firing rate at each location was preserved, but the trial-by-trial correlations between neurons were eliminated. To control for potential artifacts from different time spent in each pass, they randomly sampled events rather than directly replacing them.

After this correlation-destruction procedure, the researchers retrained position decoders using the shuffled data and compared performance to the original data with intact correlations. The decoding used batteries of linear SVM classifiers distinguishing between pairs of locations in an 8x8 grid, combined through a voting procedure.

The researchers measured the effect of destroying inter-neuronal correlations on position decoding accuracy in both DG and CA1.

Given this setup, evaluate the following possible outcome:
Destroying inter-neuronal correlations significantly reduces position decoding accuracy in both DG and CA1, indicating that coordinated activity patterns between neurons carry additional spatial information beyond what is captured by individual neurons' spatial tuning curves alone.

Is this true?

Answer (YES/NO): NO